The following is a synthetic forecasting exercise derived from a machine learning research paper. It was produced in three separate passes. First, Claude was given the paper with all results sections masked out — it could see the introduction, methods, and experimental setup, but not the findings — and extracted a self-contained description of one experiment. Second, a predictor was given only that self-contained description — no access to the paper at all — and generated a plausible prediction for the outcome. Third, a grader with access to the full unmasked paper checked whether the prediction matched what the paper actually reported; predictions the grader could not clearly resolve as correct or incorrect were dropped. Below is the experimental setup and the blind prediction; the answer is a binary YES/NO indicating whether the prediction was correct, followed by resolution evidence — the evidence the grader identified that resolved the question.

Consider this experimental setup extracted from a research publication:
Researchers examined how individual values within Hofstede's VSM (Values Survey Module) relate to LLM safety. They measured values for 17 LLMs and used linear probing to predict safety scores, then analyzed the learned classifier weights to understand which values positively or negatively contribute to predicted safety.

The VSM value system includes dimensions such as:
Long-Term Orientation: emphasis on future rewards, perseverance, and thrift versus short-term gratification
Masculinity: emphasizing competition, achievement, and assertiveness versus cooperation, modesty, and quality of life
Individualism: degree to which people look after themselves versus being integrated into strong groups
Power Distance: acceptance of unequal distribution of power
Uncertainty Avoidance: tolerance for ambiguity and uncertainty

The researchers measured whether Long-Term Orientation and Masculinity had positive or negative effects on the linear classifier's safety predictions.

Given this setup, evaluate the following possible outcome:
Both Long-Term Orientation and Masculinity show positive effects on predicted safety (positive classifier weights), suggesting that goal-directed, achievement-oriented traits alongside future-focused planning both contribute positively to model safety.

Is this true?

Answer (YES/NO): NO